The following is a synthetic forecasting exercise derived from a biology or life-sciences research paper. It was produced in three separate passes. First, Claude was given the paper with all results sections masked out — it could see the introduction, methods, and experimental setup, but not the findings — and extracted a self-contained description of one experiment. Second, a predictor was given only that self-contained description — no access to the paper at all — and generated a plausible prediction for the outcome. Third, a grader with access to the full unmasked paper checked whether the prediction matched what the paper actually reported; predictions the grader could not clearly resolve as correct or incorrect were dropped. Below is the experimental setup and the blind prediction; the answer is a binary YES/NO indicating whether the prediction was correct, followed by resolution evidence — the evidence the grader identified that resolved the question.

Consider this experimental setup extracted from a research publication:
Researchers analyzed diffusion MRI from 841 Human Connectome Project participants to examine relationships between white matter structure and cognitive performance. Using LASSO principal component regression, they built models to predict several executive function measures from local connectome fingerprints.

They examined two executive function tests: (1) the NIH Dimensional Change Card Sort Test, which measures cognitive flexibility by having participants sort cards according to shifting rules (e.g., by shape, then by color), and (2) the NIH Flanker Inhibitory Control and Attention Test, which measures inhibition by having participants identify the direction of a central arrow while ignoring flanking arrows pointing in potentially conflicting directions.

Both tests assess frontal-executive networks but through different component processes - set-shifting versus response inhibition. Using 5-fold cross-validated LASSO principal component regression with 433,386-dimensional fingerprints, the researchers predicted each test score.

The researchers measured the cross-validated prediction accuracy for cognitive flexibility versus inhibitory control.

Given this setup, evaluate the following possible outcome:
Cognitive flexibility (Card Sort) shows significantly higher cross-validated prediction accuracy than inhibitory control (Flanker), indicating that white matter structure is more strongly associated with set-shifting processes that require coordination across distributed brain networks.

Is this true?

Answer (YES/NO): NO